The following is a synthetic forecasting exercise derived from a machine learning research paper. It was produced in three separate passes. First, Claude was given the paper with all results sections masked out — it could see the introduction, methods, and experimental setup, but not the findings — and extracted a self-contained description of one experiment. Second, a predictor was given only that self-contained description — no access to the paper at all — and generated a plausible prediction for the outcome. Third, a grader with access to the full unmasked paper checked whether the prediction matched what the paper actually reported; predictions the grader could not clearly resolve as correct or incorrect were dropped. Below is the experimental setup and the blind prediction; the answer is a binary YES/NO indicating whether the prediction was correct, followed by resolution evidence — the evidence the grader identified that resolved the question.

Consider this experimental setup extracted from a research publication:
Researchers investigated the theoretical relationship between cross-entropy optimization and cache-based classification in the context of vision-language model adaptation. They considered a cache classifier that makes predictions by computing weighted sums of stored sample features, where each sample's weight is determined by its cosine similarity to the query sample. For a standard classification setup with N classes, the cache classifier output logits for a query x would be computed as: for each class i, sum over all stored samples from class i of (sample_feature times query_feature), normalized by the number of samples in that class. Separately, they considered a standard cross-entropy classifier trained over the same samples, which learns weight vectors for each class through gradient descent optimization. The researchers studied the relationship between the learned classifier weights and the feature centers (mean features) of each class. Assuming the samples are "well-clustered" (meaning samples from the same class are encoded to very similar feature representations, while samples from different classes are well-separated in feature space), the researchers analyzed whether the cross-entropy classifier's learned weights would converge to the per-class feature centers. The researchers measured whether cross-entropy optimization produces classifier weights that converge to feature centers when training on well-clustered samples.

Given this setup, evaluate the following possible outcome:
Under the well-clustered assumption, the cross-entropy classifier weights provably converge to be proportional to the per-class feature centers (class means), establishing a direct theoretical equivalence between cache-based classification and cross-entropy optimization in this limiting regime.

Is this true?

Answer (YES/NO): YES